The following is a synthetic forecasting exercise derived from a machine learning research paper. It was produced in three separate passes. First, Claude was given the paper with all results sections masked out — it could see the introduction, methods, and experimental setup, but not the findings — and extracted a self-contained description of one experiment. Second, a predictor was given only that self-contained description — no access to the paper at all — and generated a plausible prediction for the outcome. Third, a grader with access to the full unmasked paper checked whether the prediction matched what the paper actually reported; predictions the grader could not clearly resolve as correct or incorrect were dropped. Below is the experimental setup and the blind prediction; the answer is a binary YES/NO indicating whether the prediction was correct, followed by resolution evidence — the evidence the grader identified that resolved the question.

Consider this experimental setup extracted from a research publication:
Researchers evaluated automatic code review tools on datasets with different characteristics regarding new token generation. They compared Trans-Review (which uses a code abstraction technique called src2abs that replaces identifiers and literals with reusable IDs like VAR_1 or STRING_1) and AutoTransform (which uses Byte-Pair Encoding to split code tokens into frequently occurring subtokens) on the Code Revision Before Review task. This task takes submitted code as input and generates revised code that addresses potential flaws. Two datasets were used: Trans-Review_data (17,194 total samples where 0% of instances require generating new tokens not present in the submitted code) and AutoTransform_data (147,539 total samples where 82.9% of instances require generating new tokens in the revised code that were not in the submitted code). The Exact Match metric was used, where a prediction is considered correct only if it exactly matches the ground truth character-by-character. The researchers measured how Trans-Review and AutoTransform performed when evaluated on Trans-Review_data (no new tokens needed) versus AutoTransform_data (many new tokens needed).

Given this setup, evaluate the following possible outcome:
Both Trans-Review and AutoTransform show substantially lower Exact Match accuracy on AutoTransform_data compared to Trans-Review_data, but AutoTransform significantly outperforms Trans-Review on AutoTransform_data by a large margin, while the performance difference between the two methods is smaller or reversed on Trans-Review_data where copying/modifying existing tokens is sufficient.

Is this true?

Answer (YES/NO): NO